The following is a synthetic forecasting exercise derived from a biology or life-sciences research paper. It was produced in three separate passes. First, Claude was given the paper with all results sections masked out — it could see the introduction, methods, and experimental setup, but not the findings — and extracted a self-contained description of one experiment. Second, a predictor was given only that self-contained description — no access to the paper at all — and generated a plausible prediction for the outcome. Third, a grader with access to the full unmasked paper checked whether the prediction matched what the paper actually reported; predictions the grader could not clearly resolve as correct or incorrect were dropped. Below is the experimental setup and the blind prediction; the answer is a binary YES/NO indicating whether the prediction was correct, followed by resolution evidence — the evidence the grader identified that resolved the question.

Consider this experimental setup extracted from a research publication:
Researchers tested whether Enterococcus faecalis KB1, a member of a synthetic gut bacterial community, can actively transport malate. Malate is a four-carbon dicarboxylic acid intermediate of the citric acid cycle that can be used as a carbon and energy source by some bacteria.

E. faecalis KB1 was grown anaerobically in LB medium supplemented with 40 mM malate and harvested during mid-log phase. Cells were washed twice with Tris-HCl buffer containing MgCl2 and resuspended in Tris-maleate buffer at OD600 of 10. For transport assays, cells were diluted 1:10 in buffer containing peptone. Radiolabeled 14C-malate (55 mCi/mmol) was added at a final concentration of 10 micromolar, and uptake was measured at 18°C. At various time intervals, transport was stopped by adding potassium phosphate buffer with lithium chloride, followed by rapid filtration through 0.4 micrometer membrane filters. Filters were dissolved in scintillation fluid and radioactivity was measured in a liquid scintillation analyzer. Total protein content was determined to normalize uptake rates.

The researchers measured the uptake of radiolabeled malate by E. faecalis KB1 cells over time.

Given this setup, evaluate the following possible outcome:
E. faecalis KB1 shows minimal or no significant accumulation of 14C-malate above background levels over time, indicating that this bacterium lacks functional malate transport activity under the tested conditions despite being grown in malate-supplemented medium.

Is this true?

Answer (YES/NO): NO